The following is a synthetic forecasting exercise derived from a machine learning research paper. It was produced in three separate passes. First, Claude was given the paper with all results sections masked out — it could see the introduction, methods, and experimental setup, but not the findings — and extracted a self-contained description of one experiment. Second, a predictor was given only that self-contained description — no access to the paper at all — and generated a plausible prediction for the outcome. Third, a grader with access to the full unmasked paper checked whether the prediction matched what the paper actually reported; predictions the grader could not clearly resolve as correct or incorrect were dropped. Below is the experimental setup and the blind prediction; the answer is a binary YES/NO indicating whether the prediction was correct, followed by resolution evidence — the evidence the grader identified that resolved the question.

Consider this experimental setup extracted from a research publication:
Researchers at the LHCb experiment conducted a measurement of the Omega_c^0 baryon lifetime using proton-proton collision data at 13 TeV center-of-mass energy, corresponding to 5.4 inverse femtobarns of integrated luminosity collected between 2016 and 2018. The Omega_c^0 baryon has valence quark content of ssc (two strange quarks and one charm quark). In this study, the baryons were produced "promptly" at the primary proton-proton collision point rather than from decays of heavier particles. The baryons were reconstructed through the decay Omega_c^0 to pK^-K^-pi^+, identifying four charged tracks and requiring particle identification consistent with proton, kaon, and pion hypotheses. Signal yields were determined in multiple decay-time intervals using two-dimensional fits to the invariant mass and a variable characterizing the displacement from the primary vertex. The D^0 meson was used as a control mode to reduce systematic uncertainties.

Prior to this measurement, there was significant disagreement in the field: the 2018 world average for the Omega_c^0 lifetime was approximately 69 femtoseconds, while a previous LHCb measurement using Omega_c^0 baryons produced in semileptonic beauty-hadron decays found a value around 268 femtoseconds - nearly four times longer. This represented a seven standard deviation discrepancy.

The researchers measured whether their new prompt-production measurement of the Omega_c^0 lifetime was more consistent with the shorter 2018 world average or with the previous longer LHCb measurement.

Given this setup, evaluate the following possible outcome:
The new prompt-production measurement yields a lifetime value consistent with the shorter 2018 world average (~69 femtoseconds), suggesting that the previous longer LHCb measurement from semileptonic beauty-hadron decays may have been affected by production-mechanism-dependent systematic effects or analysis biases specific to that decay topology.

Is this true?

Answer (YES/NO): NO